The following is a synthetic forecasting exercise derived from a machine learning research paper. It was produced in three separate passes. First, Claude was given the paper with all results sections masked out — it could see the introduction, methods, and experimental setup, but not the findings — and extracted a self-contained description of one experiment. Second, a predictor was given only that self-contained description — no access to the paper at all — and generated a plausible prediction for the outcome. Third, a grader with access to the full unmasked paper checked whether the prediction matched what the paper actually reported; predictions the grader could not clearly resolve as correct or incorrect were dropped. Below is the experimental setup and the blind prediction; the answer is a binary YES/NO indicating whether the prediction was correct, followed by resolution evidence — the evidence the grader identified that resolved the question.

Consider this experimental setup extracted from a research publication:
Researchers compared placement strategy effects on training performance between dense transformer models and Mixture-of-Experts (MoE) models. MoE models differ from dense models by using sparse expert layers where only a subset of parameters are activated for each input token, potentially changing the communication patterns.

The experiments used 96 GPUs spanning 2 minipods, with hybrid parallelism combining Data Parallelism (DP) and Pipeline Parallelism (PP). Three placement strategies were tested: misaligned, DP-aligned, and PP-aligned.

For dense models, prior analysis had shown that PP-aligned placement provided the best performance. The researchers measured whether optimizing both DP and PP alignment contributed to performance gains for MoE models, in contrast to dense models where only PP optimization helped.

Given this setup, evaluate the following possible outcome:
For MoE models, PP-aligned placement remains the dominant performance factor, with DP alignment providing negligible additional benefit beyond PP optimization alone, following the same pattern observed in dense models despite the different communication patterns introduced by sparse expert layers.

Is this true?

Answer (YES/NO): NO